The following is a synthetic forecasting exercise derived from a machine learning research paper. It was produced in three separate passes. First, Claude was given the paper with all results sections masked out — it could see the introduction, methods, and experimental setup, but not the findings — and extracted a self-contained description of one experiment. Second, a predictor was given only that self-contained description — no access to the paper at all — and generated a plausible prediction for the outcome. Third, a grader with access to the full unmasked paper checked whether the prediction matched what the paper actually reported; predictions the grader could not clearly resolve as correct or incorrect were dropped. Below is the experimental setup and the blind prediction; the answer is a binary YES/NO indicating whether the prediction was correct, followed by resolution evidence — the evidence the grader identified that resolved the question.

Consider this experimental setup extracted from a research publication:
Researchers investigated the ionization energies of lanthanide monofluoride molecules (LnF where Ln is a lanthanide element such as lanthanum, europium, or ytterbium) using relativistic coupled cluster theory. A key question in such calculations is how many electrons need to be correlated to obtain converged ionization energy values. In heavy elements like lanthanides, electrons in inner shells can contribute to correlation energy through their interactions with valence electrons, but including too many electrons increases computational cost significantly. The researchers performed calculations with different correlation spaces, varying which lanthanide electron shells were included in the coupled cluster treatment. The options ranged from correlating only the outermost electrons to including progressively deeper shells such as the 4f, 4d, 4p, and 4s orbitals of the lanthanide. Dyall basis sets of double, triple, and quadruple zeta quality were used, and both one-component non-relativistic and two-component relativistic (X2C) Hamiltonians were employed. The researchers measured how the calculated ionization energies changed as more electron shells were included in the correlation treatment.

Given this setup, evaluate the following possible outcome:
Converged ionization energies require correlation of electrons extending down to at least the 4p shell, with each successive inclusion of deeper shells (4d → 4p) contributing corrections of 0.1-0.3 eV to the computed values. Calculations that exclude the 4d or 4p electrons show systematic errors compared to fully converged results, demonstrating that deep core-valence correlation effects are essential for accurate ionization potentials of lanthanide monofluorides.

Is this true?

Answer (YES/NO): NO